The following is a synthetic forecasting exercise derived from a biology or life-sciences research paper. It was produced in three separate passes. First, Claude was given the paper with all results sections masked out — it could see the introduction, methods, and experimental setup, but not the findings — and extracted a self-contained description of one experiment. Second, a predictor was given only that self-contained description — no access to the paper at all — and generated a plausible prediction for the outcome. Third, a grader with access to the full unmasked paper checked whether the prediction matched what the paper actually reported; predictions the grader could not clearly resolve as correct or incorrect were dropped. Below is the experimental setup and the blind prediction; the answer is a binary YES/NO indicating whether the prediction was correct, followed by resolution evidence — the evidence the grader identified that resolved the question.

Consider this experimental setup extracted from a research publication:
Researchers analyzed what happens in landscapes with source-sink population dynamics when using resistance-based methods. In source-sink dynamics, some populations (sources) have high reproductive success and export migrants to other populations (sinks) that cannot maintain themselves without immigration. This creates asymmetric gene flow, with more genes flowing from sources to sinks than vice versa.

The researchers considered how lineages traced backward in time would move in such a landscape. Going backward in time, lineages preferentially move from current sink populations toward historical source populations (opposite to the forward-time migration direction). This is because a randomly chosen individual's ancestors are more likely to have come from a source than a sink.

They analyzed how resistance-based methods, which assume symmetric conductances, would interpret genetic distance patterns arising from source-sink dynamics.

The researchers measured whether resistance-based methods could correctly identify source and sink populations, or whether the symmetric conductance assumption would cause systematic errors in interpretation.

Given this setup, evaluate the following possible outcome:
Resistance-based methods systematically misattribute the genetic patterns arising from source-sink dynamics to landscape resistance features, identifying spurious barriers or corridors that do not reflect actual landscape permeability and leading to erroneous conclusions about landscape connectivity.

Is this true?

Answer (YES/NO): YES